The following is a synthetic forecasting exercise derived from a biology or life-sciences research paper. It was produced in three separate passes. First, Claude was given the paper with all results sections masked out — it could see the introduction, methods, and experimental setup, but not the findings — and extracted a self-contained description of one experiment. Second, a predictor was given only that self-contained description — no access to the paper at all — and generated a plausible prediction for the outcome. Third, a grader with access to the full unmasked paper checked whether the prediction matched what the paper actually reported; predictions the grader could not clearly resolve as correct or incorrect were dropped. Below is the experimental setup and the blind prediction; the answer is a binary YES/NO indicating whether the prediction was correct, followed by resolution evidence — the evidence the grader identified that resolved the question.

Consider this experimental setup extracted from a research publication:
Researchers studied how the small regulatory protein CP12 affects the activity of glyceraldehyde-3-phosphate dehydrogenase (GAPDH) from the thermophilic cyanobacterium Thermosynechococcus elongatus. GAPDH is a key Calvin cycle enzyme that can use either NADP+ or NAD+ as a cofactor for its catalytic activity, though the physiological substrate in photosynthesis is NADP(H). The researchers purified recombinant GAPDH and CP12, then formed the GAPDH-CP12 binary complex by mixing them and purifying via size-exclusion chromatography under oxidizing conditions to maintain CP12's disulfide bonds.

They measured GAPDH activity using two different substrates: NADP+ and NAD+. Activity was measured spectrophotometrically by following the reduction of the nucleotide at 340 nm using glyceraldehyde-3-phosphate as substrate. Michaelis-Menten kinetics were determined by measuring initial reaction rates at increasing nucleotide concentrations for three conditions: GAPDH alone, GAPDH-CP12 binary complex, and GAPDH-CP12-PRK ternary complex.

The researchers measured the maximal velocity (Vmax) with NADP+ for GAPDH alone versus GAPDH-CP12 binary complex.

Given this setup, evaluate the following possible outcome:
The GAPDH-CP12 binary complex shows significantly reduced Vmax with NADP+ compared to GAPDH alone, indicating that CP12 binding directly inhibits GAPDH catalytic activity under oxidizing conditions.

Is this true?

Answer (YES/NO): NO